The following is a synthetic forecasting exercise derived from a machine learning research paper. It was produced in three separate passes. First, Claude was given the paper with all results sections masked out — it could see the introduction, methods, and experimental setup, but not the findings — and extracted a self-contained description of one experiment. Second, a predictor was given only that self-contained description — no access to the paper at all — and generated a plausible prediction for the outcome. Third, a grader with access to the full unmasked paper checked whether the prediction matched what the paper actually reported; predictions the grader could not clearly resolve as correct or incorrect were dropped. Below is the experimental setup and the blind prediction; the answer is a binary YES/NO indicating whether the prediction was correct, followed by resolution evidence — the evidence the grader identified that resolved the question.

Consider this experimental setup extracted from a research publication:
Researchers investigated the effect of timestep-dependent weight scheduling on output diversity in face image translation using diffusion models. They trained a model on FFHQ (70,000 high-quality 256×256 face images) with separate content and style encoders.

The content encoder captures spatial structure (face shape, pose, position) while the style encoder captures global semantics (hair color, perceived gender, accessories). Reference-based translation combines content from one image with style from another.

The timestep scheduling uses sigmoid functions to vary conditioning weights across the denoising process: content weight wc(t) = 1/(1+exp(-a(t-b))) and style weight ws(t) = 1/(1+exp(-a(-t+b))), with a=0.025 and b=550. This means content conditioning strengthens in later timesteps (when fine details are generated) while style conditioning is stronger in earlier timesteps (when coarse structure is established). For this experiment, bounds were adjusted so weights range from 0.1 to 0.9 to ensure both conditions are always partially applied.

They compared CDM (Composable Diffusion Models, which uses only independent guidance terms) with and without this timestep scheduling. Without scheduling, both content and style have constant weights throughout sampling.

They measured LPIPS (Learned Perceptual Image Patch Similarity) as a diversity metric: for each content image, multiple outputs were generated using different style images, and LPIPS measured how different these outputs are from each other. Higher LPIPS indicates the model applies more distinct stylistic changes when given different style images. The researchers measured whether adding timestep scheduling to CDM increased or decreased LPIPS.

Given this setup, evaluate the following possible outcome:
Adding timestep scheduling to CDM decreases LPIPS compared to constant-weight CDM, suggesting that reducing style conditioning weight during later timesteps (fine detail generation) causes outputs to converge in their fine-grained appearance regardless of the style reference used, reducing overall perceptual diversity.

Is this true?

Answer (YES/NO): YES